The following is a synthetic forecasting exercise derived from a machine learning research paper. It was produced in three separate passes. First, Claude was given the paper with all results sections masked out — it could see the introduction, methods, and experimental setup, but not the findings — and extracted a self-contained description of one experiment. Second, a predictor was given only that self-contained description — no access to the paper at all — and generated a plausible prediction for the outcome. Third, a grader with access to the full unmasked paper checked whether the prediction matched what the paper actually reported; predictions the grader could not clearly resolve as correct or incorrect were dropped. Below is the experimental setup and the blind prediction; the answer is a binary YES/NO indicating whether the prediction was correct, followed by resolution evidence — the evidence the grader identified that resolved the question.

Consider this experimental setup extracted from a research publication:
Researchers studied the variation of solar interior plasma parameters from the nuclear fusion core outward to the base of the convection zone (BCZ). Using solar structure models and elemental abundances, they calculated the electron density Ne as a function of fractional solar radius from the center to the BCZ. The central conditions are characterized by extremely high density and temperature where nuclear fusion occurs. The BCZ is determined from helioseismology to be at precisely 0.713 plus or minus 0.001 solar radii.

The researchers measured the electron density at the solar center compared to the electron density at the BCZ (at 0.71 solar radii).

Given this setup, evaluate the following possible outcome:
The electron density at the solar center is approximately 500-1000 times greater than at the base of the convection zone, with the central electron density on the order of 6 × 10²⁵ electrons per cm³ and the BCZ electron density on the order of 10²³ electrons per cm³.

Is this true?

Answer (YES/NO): NO